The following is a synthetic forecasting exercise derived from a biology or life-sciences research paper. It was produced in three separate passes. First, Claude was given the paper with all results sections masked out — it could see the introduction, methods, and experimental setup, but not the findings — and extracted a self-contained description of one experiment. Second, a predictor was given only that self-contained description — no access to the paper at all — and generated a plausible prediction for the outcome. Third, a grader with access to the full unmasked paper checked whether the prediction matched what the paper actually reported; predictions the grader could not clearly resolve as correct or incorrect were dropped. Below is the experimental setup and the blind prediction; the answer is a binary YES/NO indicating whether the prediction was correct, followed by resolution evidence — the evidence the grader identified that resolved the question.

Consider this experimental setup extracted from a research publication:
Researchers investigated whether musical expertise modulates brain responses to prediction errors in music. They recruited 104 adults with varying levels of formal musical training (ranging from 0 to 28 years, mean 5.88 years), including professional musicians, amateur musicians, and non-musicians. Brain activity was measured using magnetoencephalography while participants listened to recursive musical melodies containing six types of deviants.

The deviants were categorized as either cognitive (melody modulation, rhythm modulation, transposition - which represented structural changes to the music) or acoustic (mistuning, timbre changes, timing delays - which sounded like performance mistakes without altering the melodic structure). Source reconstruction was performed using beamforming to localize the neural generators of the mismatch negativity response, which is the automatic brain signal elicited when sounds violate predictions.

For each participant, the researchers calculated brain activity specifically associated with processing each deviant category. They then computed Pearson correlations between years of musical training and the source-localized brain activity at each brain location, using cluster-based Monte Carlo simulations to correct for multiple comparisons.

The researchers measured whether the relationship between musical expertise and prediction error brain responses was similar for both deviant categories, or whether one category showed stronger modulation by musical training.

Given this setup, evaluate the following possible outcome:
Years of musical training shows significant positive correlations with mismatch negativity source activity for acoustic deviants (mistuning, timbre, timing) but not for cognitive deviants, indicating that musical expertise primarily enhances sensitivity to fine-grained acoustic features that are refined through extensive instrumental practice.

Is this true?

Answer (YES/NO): NO